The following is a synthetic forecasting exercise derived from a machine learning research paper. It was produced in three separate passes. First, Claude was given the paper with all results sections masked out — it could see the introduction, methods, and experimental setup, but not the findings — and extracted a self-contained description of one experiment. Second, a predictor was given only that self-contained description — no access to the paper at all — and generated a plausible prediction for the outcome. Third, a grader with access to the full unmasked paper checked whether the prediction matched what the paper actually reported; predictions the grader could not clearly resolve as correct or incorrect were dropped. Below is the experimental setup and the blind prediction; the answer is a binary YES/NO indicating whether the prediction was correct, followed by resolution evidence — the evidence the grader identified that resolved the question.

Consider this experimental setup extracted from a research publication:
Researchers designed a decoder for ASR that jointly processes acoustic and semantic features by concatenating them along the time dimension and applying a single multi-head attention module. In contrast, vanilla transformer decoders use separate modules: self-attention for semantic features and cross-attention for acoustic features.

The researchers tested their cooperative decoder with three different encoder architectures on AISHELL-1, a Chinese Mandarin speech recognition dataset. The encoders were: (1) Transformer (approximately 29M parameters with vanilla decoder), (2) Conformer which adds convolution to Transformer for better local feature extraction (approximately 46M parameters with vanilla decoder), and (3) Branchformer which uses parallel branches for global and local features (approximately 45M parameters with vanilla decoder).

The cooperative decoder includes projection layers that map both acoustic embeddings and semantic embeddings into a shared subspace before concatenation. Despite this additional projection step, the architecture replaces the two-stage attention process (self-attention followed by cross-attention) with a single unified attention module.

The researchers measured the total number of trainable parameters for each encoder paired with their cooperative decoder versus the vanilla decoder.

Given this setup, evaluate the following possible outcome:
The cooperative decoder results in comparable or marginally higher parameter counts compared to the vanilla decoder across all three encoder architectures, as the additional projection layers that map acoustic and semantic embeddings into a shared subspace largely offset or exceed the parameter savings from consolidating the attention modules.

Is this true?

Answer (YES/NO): NO